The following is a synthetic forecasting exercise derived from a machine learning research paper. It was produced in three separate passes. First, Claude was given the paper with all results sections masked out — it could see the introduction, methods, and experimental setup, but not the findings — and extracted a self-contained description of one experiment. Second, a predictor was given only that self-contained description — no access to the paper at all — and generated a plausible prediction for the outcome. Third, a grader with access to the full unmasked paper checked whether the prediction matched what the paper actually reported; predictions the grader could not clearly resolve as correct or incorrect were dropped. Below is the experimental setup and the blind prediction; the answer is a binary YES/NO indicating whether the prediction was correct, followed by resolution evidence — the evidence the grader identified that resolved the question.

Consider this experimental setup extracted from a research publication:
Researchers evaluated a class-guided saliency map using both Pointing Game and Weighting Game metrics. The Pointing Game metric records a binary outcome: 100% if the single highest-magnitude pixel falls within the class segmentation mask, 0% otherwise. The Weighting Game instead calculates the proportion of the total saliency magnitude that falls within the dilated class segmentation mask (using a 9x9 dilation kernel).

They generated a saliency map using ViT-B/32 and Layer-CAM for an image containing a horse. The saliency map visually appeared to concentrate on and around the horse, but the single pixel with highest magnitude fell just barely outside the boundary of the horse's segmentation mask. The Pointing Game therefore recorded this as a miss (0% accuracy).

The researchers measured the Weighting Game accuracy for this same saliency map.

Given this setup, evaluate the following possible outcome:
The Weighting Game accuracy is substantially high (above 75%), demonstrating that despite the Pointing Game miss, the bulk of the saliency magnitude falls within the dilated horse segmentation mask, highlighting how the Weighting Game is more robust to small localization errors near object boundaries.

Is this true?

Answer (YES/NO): NO